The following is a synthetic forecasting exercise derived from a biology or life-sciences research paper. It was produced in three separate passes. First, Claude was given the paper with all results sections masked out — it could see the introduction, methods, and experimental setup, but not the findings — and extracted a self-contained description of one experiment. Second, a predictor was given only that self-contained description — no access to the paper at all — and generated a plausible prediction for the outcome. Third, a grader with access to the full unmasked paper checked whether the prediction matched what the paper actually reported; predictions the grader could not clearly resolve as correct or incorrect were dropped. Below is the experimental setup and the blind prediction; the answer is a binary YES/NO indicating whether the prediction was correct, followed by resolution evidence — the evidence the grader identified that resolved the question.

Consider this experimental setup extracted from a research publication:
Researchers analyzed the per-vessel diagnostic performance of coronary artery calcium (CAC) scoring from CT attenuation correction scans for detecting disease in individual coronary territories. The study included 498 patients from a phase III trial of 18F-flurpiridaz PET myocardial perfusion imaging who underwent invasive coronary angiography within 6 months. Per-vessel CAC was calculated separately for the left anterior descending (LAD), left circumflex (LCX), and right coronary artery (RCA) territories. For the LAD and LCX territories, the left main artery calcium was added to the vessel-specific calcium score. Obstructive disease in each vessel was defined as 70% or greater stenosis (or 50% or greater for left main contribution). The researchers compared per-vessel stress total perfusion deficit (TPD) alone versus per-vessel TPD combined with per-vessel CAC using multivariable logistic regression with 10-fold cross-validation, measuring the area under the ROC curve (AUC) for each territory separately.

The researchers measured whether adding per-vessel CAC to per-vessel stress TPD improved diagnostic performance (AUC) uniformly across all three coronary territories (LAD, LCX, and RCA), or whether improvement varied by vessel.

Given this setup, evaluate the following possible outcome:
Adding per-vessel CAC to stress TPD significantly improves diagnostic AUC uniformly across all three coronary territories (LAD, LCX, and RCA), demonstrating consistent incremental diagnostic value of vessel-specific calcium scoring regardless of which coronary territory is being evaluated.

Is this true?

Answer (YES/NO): NO